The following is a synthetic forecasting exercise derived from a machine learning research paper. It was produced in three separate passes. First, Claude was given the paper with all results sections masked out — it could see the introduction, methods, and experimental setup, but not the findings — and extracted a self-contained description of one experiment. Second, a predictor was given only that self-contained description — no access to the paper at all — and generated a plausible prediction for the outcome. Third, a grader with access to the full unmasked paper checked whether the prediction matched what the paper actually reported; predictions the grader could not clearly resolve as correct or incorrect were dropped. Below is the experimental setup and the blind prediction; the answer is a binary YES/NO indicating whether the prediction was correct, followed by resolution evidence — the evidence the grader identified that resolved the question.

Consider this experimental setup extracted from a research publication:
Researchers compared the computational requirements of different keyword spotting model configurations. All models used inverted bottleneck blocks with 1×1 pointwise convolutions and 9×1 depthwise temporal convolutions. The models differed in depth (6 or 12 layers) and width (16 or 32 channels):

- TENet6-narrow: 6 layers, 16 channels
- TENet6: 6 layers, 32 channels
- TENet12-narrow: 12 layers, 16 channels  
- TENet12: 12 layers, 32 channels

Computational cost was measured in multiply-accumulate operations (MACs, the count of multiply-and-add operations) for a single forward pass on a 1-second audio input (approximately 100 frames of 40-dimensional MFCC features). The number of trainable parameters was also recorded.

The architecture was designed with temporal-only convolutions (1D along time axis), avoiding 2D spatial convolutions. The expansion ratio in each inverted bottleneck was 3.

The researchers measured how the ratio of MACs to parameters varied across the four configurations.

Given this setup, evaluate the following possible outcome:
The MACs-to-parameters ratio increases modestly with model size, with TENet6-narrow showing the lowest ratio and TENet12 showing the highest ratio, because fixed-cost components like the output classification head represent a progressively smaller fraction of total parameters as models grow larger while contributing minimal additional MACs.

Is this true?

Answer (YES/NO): NO